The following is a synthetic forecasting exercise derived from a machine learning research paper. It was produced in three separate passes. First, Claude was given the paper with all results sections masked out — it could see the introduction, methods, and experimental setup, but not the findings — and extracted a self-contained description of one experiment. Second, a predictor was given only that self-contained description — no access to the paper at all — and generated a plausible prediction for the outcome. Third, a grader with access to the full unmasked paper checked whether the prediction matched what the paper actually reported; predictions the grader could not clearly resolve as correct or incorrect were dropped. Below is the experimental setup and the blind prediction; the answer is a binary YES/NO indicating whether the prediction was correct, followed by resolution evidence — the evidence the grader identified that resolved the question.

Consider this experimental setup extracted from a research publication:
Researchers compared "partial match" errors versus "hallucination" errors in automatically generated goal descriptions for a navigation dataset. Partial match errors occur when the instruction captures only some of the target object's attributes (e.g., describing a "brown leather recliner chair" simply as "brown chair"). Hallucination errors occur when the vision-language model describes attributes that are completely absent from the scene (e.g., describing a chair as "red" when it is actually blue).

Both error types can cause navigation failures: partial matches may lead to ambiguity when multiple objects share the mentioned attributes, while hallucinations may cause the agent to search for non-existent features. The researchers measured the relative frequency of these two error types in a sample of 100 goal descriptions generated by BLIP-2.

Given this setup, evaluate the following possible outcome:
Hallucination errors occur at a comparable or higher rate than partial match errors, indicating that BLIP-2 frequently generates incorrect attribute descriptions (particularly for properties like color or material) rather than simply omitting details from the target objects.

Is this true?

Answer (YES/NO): YES